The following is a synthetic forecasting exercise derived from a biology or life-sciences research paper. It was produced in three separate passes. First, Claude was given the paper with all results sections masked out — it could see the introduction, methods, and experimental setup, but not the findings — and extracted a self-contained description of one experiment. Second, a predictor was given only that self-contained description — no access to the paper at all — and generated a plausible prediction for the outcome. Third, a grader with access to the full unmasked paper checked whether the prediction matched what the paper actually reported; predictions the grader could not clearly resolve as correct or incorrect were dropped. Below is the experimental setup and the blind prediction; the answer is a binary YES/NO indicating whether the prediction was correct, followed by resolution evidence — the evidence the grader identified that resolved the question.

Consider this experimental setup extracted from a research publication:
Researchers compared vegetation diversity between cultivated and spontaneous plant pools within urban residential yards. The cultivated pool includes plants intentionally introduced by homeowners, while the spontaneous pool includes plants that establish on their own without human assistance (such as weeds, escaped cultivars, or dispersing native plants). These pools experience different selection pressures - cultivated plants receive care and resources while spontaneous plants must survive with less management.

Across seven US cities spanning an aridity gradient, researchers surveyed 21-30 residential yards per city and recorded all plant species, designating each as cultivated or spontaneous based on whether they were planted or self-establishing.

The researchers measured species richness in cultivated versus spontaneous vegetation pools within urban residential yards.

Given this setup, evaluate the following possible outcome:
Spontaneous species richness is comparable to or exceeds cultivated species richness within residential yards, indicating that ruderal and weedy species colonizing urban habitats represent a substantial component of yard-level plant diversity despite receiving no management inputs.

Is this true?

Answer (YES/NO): NO